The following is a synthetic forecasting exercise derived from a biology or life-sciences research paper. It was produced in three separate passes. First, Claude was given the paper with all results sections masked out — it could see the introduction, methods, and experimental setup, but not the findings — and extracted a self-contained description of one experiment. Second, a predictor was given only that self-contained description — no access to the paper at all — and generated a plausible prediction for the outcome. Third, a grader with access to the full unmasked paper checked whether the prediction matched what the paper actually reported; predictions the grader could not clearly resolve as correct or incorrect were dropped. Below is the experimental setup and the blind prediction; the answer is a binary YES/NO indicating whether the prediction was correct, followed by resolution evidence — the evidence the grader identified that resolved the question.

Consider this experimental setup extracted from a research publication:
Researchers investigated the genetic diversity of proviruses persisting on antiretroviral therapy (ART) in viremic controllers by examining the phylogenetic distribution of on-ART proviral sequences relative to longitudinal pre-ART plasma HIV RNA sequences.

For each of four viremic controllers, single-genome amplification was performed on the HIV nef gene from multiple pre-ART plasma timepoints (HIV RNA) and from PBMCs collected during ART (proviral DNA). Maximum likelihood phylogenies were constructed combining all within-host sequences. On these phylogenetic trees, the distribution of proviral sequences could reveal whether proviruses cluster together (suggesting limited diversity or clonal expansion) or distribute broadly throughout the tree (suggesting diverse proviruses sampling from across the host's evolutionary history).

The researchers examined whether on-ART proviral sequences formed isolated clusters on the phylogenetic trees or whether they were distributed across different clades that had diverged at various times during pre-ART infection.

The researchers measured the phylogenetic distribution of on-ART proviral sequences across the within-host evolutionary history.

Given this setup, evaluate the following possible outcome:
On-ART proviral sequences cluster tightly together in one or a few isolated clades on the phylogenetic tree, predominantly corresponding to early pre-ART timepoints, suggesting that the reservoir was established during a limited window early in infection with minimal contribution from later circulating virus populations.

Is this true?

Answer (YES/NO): NO